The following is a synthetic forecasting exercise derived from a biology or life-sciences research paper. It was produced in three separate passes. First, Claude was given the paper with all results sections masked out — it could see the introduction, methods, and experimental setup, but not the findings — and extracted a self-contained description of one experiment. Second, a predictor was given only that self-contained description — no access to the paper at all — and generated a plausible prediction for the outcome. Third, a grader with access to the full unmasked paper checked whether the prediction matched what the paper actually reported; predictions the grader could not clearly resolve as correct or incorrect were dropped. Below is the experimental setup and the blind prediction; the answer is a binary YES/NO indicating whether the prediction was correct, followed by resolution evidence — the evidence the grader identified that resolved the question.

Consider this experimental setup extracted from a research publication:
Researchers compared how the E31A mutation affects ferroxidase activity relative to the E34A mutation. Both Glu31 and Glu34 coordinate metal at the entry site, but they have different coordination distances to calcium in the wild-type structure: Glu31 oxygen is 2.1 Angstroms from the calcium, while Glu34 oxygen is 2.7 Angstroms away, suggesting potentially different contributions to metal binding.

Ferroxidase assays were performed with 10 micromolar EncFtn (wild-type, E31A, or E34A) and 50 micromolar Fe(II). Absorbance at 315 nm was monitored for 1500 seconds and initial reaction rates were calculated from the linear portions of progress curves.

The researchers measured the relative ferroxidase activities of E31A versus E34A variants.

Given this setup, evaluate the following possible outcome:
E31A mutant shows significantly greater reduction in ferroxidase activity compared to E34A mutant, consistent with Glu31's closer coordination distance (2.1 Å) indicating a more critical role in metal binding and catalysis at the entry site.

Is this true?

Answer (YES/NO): NO